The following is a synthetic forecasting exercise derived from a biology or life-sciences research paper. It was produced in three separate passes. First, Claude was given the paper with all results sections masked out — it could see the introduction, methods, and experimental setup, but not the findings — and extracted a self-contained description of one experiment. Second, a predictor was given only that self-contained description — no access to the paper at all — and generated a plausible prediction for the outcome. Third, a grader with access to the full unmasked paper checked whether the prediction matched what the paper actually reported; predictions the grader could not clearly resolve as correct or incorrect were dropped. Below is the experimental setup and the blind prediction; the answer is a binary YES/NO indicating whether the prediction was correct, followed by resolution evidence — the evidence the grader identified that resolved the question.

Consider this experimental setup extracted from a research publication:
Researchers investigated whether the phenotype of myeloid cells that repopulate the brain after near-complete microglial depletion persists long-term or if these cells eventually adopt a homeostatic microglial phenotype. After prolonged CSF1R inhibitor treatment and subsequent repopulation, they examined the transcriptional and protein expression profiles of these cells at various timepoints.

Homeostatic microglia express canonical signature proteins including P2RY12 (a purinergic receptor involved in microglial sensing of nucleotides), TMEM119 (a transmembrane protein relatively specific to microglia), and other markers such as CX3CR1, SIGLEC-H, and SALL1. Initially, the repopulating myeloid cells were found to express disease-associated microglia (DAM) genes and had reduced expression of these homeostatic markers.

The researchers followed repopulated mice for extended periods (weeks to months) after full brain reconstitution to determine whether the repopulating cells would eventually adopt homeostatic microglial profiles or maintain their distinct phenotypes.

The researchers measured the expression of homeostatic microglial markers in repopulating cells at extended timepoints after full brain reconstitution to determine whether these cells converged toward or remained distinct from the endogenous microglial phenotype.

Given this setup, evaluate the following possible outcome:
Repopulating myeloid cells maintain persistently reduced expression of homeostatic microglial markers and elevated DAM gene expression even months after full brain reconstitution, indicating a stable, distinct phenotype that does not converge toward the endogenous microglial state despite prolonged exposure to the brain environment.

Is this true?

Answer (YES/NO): NO